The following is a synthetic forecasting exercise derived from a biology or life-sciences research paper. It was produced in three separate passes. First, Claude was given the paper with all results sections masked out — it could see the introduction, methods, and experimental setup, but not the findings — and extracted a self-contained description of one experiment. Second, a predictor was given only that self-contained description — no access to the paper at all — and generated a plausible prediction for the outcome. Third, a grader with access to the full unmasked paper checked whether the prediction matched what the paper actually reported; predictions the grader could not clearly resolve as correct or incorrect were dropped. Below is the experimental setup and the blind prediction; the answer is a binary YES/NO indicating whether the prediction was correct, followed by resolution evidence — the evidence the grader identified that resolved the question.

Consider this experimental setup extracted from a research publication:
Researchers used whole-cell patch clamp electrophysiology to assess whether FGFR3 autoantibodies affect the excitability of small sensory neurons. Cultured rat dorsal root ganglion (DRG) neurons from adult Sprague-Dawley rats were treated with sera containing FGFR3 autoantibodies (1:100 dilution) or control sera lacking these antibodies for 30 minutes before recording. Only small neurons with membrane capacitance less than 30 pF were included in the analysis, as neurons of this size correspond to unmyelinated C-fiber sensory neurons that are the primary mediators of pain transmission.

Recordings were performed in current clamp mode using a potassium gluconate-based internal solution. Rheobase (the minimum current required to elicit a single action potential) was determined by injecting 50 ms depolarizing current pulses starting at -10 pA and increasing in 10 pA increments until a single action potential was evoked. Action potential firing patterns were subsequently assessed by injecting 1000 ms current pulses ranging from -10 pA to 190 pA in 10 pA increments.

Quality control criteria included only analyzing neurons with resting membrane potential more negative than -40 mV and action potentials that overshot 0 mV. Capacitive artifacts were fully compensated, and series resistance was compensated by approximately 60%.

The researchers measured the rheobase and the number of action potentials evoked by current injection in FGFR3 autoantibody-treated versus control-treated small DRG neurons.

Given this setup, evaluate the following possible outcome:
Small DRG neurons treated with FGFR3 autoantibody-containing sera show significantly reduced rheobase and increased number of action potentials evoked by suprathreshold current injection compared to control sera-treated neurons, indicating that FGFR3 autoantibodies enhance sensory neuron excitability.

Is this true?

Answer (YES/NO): YES